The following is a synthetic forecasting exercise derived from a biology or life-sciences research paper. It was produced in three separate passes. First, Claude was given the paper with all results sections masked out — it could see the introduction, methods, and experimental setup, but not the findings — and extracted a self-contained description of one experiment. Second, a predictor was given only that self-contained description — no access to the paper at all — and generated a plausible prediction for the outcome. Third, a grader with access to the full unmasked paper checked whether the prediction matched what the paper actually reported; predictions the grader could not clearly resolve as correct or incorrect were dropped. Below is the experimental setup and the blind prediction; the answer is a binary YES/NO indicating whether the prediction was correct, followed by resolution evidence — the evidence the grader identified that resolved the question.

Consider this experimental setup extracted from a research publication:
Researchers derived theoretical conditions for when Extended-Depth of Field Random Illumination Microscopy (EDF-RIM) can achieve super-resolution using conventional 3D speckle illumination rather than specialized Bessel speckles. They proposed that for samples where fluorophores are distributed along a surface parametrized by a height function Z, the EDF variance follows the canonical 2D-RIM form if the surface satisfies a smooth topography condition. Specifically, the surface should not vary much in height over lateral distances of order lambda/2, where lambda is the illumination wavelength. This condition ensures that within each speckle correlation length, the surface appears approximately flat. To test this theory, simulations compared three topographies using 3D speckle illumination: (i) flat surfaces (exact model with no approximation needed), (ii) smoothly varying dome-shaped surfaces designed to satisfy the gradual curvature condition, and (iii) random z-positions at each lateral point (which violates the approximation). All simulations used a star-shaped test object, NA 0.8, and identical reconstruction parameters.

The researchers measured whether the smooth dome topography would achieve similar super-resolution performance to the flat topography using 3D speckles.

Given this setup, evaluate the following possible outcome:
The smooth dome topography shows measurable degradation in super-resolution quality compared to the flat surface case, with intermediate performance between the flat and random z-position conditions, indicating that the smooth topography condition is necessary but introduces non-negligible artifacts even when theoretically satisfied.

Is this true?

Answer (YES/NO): NO